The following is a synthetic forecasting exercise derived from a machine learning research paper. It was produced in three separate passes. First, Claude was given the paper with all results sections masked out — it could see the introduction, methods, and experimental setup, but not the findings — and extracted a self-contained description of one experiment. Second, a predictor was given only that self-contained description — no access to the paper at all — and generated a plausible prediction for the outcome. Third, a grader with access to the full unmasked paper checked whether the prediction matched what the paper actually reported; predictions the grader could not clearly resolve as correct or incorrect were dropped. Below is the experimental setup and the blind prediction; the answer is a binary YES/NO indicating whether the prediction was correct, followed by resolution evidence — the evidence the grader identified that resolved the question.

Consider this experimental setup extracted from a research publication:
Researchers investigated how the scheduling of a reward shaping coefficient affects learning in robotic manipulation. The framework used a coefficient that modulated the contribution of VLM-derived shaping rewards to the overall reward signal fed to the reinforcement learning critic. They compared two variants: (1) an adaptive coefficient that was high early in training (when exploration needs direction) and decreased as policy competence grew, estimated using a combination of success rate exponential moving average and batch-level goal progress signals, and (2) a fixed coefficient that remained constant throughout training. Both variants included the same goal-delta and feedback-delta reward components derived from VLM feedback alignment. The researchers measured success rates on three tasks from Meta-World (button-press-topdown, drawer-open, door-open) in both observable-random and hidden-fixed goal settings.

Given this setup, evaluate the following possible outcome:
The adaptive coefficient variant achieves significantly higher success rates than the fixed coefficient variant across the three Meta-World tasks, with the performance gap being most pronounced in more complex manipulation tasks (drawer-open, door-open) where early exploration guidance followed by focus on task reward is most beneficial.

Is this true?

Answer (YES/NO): NO